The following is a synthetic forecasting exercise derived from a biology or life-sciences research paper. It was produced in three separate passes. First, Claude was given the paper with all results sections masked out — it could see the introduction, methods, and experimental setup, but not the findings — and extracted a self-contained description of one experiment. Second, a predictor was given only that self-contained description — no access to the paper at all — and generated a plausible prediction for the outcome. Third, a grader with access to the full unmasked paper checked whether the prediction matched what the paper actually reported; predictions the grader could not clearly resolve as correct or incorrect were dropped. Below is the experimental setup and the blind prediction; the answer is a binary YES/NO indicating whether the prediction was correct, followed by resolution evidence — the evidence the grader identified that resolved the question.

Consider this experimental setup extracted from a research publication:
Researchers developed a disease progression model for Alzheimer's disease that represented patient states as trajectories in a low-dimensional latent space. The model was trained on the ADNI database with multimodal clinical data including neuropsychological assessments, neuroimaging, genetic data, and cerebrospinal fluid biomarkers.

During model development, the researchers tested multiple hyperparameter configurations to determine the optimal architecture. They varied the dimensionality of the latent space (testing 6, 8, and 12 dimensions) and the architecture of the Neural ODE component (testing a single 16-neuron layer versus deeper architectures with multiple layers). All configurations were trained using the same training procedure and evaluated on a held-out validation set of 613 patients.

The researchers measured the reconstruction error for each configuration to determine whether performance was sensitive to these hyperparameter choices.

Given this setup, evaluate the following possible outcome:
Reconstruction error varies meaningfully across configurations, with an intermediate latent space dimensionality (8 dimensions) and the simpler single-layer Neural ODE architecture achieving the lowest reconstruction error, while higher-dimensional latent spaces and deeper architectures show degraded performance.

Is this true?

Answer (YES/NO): NO